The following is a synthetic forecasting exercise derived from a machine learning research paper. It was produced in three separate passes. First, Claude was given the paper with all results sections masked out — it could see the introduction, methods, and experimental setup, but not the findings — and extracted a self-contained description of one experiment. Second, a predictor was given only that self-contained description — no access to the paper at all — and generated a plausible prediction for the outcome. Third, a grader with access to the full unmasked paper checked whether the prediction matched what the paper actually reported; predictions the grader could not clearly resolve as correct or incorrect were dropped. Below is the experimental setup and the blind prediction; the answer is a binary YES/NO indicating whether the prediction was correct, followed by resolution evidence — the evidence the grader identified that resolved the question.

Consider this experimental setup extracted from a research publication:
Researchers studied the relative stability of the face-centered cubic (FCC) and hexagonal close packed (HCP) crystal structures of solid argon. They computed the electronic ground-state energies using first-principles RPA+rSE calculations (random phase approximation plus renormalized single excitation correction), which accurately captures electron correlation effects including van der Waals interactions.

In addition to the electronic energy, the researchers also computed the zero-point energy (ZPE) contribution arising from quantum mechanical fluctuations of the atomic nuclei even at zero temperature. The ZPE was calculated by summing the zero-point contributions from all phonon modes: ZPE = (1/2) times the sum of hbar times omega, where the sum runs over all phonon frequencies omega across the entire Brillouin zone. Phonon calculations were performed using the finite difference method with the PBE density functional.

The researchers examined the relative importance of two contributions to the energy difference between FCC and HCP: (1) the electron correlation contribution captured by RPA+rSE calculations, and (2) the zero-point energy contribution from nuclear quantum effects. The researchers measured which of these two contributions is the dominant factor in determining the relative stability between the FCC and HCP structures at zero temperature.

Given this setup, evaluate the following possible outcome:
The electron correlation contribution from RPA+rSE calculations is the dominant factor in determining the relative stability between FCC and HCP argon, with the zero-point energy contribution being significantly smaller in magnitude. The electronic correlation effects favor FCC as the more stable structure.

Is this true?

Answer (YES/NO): YES